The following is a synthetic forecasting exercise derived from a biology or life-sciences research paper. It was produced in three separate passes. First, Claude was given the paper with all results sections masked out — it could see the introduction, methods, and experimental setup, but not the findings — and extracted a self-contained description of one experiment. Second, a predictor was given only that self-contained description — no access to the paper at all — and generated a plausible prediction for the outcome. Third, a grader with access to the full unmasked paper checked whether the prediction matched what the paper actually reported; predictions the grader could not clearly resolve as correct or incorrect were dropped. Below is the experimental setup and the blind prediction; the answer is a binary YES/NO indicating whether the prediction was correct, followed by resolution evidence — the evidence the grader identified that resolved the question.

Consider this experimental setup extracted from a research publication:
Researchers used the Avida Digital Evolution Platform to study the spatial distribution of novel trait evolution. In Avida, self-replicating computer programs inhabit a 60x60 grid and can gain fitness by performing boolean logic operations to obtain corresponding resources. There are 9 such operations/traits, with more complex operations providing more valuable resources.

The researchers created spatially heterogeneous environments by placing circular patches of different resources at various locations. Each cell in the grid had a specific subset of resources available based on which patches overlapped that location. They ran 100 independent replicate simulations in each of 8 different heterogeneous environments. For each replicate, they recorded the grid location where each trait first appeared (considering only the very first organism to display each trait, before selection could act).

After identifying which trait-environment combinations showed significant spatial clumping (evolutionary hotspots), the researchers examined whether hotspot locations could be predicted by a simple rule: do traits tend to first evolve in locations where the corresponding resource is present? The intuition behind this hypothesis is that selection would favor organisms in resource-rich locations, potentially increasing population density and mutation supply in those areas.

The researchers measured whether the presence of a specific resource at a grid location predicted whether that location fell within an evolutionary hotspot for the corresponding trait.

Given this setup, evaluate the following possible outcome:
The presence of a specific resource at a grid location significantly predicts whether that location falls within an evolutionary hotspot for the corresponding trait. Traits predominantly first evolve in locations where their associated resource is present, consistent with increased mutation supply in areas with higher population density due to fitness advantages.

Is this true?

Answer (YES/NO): NO